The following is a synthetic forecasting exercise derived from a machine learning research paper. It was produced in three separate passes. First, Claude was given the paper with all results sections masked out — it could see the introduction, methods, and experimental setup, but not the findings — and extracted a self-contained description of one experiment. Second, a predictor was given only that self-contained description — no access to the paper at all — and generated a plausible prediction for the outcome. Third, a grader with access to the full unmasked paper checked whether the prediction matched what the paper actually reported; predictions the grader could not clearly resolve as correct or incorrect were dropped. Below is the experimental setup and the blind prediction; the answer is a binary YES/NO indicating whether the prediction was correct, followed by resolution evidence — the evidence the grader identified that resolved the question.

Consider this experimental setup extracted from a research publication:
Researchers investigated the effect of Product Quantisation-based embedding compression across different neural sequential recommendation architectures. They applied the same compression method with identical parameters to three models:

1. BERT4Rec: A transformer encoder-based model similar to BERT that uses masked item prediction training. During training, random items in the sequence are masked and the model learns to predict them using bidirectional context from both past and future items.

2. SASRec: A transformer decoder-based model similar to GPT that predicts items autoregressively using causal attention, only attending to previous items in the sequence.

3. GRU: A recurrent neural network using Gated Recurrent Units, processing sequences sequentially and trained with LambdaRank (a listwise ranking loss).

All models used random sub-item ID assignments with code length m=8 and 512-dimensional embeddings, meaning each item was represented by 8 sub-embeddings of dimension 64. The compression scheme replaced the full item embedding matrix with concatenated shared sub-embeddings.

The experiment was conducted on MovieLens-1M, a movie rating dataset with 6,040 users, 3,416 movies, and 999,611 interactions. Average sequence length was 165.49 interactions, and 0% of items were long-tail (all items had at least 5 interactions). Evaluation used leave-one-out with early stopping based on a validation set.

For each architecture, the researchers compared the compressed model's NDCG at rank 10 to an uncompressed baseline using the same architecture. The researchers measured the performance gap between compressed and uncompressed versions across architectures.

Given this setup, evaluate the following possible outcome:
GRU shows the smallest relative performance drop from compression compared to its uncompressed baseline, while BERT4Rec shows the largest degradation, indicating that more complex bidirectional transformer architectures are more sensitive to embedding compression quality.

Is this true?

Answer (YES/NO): NO